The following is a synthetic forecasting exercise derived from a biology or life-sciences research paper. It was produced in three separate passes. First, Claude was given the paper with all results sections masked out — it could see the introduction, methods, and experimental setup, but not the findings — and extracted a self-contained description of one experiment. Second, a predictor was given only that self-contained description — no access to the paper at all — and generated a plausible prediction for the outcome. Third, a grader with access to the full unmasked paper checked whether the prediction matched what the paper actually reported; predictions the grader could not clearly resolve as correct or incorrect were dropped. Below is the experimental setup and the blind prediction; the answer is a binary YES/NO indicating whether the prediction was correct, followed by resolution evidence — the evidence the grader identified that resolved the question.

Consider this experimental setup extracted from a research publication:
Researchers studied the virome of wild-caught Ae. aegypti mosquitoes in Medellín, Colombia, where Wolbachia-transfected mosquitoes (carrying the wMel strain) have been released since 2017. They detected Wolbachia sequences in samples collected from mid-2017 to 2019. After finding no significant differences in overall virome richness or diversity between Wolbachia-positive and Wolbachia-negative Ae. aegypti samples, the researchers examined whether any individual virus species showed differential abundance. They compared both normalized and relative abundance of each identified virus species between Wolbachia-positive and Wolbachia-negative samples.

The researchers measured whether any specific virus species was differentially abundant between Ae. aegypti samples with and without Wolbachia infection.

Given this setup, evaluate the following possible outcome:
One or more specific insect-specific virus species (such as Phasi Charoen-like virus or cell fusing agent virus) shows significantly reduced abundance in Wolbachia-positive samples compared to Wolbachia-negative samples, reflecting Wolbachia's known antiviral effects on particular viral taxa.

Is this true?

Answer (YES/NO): NO